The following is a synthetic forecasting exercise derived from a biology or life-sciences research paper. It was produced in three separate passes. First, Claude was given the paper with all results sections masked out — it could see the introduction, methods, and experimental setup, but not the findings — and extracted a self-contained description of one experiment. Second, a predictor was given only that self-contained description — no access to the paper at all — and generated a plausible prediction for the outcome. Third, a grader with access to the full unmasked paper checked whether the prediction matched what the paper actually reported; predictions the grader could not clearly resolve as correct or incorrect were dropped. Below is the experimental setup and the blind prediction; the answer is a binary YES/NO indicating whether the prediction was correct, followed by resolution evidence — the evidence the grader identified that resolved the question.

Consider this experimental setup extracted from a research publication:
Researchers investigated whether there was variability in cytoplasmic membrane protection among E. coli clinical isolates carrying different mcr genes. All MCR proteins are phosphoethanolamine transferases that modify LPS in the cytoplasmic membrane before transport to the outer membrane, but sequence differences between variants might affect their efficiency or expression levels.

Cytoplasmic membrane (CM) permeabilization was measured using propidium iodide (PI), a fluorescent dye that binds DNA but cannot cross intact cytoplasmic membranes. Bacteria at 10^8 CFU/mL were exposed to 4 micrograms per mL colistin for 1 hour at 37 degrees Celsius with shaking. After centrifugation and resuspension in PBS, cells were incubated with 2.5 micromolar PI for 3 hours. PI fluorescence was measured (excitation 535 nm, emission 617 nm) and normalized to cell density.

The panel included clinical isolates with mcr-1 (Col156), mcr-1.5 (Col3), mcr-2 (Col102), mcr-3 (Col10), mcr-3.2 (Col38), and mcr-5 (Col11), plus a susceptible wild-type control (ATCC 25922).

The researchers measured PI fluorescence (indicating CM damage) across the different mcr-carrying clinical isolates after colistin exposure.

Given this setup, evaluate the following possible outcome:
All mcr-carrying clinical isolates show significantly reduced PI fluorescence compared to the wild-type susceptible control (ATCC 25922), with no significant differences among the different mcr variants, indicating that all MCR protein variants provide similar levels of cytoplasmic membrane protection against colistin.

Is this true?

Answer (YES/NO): NO